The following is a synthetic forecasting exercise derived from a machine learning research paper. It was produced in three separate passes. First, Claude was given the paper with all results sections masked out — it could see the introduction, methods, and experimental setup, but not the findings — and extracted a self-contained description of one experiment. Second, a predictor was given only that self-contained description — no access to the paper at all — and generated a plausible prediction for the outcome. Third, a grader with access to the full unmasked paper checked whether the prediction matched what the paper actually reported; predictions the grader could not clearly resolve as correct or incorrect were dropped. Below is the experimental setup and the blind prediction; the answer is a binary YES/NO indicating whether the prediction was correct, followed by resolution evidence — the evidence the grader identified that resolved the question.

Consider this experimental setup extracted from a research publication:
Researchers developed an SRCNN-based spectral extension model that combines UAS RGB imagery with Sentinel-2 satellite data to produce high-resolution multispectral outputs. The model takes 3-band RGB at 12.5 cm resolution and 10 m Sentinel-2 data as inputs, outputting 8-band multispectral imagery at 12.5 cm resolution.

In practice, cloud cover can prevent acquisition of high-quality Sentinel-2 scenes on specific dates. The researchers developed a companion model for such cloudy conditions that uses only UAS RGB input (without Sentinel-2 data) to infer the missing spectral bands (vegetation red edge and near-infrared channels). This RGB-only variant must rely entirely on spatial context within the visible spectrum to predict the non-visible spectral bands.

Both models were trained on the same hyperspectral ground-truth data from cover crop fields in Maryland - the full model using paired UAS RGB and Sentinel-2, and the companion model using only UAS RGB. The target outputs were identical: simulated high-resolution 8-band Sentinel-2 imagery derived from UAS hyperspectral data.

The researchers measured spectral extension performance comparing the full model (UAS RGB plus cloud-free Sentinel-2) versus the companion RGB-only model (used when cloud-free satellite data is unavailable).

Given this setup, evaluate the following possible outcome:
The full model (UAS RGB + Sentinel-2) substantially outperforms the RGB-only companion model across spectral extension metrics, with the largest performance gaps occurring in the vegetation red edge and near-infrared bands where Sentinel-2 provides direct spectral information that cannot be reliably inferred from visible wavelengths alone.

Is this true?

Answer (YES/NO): NO